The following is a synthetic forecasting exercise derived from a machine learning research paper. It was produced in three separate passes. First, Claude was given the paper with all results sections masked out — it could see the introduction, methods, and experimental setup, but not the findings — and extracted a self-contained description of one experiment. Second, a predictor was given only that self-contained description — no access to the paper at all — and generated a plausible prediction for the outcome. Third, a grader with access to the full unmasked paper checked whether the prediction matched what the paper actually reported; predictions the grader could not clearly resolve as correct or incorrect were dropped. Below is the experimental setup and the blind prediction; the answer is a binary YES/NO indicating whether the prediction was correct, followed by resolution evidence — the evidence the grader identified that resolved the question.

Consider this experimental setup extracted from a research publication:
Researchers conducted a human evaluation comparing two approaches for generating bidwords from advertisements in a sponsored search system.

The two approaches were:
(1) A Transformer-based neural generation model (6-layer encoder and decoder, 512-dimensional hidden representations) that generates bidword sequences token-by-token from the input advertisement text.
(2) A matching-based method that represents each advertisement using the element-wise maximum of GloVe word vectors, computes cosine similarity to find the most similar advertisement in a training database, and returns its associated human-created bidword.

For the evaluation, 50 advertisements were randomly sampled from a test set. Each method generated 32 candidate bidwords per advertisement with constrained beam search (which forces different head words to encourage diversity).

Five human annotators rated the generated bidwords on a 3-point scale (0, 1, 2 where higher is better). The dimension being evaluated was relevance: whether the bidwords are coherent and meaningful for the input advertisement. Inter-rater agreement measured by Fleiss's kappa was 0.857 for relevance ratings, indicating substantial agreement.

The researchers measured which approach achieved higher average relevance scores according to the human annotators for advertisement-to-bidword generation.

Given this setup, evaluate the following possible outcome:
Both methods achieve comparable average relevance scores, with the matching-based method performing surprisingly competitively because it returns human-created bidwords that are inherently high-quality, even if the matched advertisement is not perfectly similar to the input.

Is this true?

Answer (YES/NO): NO